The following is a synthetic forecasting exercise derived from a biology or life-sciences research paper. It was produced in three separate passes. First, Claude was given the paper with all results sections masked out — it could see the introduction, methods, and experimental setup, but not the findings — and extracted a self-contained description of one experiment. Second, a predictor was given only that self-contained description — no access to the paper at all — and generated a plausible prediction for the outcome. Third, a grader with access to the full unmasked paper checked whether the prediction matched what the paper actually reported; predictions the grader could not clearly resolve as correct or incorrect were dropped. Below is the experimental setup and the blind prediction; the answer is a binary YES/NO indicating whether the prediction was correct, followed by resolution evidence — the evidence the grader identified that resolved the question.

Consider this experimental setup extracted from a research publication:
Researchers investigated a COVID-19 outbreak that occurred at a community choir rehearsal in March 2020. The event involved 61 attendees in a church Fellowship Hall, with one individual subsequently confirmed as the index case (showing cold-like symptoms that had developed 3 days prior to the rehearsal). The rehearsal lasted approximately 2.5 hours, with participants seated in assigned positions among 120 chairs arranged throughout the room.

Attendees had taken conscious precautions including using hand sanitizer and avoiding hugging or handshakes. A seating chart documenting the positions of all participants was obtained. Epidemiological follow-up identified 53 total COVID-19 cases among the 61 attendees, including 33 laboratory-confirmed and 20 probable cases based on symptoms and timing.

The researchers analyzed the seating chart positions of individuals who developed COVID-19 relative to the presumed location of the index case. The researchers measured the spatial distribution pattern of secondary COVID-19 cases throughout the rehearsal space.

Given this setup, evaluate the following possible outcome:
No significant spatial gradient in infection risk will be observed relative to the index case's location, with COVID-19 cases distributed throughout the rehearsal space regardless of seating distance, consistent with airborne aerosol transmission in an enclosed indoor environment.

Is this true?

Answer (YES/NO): YES